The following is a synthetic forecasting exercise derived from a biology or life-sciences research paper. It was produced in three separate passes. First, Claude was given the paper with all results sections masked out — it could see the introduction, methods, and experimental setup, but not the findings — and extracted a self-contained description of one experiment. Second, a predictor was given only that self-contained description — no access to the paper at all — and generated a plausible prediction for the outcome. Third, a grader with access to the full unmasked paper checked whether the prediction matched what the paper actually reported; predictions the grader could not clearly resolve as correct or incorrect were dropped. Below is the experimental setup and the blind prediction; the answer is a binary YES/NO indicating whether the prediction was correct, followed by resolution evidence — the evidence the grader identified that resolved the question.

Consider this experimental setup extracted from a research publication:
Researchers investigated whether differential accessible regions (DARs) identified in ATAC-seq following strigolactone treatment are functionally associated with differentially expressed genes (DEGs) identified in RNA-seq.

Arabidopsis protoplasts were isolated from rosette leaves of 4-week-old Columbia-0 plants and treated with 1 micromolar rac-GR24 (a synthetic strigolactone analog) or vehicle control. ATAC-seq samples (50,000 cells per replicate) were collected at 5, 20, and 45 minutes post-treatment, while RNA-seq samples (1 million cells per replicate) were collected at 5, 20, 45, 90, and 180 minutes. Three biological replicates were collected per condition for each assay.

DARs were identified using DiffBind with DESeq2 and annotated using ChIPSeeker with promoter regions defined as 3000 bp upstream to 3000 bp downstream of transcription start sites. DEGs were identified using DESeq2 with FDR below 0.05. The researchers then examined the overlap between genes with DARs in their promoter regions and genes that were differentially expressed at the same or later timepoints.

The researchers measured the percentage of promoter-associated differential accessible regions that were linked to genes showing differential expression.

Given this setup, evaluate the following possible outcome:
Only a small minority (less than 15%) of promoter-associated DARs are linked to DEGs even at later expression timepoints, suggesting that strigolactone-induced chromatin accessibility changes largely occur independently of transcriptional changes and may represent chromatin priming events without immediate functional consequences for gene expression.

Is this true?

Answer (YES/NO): NO